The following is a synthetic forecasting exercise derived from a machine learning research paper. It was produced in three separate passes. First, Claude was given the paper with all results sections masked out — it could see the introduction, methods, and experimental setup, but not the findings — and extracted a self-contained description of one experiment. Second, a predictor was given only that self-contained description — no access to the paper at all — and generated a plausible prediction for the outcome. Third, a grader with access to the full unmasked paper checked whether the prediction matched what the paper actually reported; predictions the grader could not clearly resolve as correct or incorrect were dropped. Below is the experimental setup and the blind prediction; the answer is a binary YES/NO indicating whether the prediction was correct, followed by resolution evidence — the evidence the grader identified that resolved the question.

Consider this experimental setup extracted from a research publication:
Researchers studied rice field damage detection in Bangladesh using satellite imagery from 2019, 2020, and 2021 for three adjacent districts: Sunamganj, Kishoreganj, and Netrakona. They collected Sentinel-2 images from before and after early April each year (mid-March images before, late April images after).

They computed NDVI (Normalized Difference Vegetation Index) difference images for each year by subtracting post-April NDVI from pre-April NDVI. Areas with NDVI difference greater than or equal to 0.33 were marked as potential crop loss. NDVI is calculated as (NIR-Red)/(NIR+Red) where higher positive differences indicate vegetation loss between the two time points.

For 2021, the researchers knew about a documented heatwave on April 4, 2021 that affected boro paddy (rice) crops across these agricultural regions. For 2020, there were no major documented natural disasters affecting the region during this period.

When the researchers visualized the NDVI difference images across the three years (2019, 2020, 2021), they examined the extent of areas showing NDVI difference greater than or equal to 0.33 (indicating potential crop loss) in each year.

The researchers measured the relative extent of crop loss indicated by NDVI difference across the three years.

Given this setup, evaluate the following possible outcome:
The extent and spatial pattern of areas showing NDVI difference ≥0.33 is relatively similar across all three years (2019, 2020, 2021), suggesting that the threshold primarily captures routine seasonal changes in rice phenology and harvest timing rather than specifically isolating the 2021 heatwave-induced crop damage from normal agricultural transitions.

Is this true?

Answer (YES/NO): NO